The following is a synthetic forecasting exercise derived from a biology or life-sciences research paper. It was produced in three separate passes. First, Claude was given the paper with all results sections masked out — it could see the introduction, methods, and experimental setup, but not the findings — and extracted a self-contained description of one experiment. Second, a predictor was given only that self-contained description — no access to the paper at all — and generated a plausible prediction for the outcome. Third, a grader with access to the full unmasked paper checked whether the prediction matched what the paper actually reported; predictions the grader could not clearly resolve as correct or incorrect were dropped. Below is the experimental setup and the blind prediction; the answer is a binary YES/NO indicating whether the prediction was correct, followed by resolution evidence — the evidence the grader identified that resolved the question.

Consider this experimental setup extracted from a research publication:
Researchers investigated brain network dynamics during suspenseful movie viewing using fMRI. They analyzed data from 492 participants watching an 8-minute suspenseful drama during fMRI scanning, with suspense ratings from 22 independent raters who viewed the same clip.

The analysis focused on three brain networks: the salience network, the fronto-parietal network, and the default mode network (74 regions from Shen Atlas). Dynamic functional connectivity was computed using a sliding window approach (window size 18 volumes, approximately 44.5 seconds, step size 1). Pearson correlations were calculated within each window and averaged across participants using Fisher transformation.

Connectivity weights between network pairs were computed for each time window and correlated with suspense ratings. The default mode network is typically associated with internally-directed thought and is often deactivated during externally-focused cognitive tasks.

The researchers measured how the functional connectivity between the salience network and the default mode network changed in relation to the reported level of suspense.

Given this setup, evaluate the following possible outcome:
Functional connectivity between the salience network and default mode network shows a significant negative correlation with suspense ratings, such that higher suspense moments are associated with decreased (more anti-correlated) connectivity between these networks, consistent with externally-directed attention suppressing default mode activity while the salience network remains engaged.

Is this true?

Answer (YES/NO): YES